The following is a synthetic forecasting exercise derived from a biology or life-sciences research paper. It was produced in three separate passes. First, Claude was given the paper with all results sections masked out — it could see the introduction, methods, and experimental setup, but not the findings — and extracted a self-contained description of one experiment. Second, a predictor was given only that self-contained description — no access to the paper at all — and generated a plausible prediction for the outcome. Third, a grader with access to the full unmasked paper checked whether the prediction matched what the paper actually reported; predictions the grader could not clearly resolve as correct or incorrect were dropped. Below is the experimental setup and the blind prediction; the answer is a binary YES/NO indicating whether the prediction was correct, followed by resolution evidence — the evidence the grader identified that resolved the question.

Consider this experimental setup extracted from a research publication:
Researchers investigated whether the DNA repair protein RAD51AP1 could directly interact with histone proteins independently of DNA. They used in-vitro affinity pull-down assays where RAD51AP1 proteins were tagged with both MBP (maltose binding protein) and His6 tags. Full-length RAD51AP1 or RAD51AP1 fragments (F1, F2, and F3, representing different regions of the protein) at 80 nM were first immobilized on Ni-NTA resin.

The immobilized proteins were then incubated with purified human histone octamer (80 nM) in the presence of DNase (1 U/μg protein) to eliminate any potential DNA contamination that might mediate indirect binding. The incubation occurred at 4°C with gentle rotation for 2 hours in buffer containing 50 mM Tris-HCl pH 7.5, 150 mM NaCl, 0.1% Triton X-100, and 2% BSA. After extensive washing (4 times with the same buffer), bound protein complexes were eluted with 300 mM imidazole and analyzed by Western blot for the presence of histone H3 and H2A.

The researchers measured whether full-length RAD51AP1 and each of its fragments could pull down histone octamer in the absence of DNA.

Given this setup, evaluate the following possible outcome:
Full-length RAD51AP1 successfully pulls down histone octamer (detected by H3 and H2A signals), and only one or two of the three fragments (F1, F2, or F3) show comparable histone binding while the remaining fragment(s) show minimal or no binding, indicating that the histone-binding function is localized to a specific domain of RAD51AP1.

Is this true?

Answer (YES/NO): YES